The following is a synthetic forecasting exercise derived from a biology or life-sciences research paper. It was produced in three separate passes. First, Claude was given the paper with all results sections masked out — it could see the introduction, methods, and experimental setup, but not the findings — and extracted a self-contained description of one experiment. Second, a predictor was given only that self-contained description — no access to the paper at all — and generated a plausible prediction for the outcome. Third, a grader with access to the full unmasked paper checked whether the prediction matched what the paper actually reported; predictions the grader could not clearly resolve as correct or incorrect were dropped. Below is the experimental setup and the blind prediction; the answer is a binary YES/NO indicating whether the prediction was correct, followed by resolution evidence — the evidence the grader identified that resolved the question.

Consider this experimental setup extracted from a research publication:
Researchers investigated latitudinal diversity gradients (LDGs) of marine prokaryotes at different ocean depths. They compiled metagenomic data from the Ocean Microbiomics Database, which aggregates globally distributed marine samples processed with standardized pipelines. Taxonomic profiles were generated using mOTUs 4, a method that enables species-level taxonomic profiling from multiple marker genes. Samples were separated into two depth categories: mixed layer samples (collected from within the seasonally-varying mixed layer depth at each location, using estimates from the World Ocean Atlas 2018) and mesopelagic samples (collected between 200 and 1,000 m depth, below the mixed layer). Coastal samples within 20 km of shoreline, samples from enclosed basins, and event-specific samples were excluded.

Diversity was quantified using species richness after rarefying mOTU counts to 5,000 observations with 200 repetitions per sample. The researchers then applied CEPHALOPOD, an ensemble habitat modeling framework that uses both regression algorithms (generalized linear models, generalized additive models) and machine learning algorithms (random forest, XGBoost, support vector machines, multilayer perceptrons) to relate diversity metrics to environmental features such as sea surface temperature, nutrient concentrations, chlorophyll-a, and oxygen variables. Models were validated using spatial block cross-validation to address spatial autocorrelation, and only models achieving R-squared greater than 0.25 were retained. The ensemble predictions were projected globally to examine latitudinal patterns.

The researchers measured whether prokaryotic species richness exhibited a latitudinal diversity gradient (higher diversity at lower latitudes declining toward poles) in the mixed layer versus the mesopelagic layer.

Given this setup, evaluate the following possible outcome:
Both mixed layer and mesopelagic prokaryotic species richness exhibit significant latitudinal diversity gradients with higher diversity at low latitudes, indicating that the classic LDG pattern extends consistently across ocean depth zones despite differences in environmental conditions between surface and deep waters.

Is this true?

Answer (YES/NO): NO